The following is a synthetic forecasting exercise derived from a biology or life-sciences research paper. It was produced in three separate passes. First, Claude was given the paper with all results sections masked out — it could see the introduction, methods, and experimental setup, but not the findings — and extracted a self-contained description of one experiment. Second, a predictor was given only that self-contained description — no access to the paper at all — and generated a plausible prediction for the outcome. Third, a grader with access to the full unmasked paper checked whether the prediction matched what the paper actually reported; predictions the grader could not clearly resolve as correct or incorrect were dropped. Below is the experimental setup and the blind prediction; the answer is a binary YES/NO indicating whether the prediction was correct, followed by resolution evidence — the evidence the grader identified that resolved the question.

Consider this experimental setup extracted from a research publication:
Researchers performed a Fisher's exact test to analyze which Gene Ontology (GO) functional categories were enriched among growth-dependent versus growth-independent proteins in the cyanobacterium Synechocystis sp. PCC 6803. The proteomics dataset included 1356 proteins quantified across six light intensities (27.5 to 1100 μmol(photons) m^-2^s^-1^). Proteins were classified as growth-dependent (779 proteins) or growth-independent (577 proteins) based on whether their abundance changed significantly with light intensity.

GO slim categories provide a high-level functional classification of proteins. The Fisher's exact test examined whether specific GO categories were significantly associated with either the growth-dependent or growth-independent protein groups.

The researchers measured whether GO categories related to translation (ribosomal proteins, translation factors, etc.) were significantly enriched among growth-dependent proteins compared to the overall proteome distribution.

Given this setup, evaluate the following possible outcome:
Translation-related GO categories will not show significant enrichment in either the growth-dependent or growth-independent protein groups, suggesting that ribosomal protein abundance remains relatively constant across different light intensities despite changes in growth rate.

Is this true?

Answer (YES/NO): NO